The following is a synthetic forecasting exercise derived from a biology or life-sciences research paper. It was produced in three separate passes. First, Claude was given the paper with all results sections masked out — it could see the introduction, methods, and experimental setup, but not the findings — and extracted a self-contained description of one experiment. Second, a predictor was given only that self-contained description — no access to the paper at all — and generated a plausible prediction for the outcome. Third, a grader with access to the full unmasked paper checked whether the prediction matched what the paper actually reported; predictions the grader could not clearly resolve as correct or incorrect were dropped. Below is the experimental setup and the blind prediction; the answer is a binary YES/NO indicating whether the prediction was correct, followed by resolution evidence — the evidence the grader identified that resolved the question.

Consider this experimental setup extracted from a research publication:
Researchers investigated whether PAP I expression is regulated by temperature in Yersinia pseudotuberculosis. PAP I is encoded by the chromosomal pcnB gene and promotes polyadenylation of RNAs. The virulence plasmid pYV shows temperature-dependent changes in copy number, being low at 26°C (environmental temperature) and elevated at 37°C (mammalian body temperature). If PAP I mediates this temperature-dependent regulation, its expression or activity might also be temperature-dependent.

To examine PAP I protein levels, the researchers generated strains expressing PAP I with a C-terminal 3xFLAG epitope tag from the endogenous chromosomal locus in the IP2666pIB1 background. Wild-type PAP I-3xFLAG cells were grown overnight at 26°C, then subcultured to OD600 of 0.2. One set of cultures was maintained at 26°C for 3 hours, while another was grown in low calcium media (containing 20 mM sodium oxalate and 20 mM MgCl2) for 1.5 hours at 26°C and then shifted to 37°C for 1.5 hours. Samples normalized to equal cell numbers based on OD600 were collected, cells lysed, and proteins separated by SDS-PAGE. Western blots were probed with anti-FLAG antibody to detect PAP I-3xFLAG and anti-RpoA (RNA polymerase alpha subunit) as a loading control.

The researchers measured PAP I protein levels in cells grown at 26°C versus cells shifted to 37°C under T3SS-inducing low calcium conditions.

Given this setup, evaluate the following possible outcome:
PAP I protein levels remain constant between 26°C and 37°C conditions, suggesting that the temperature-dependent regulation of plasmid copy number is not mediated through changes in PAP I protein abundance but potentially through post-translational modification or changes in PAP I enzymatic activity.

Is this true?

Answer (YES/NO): YES